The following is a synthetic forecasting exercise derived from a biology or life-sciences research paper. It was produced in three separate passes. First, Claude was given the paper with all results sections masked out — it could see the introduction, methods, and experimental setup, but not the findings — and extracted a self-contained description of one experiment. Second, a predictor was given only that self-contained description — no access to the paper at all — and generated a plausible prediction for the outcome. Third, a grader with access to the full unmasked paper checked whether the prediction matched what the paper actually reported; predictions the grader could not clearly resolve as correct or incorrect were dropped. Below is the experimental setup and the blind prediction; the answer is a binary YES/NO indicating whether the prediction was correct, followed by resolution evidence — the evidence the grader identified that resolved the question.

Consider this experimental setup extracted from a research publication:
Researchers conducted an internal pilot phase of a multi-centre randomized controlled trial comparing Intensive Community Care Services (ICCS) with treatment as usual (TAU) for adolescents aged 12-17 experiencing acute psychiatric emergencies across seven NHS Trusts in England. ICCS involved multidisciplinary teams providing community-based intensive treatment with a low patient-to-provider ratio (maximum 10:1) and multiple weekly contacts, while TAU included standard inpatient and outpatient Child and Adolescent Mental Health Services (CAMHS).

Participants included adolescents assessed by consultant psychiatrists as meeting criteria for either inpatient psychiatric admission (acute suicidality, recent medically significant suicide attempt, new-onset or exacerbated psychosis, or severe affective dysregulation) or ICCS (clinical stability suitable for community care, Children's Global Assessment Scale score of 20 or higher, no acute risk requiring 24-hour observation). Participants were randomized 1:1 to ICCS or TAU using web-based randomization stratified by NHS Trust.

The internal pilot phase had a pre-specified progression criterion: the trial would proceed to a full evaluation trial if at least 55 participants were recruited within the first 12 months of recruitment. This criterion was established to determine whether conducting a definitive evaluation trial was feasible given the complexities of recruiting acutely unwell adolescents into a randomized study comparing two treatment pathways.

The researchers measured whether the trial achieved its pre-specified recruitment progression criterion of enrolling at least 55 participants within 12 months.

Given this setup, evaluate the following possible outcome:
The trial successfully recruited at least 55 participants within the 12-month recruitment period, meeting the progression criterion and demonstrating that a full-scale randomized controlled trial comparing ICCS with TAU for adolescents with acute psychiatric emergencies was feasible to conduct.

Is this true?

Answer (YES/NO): NO